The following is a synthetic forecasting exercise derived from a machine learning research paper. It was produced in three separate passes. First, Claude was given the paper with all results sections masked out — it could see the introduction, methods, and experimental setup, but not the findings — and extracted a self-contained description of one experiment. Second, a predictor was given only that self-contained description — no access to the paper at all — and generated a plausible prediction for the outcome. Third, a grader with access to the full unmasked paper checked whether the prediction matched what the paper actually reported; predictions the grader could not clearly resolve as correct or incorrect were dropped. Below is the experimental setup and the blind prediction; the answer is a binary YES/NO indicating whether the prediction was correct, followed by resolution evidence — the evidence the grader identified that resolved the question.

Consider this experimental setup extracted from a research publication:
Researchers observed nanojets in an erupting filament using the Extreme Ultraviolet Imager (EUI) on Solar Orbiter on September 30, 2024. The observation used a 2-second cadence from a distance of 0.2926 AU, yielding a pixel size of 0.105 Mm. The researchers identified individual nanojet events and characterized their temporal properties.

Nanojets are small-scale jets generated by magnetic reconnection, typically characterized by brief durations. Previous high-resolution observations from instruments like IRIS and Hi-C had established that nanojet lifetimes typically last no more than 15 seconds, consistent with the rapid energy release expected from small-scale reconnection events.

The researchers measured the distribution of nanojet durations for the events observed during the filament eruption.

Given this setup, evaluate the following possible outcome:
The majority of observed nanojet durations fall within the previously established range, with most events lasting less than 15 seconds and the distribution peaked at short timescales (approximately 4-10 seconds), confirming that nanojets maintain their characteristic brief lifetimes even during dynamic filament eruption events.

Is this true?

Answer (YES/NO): YES